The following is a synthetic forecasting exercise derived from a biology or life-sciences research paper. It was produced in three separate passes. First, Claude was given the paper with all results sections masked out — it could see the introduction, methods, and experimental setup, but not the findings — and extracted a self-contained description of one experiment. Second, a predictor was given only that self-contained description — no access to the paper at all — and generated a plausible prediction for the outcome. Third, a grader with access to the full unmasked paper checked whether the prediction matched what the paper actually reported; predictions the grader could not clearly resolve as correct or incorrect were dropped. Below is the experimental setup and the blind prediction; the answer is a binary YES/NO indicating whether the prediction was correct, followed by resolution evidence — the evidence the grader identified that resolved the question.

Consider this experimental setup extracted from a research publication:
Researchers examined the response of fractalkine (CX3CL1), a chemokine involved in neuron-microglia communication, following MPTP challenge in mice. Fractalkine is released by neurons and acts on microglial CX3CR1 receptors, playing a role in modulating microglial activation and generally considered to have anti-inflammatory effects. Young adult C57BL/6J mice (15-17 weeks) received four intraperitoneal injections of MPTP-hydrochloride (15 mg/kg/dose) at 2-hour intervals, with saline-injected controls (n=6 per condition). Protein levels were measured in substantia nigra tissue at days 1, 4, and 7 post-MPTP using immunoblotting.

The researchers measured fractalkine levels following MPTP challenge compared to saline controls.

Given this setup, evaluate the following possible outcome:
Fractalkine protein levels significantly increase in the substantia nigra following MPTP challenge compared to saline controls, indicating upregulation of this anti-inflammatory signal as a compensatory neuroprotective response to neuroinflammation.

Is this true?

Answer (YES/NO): YES